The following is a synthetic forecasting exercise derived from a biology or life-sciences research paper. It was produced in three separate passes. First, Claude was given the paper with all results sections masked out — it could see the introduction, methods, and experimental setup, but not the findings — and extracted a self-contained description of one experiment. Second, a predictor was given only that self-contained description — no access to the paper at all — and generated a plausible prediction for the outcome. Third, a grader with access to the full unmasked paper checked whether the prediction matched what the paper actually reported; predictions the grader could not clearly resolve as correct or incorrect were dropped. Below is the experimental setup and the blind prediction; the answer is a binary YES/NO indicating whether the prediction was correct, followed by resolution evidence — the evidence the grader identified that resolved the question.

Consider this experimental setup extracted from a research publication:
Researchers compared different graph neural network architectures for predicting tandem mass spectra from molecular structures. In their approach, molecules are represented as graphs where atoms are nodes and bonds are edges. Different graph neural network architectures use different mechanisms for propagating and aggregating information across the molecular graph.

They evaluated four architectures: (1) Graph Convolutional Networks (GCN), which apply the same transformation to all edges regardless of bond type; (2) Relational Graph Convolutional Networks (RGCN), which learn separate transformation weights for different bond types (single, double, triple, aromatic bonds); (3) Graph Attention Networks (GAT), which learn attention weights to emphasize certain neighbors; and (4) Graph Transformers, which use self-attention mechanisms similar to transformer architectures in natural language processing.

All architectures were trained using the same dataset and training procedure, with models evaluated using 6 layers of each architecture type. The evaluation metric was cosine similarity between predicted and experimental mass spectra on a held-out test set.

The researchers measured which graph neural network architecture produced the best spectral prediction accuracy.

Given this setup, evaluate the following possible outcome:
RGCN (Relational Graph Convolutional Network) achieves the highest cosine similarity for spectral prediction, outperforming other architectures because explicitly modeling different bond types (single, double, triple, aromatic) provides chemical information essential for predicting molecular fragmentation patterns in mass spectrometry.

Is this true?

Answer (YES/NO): YES